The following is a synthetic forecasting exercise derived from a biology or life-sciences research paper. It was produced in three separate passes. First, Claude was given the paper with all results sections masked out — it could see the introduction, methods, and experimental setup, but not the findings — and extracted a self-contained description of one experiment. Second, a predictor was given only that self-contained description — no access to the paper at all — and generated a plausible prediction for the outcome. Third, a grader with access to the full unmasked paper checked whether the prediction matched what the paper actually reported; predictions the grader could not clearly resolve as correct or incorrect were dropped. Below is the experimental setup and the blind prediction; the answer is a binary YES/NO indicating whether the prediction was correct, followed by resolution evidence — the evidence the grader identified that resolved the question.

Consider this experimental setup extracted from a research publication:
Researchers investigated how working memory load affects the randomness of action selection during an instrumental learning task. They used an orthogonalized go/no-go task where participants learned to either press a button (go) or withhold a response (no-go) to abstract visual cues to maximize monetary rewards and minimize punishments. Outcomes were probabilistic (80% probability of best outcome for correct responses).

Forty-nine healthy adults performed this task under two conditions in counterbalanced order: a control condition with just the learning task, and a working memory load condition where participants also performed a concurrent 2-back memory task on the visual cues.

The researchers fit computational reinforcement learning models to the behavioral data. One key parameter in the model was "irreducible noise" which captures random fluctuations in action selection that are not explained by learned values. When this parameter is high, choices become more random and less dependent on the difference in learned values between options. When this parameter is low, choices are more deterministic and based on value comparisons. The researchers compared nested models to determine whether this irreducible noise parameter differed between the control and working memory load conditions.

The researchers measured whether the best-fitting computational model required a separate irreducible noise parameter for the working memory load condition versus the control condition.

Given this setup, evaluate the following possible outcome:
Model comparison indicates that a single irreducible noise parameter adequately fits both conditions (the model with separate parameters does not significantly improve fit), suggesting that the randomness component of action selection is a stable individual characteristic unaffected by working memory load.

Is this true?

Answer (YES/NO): NO